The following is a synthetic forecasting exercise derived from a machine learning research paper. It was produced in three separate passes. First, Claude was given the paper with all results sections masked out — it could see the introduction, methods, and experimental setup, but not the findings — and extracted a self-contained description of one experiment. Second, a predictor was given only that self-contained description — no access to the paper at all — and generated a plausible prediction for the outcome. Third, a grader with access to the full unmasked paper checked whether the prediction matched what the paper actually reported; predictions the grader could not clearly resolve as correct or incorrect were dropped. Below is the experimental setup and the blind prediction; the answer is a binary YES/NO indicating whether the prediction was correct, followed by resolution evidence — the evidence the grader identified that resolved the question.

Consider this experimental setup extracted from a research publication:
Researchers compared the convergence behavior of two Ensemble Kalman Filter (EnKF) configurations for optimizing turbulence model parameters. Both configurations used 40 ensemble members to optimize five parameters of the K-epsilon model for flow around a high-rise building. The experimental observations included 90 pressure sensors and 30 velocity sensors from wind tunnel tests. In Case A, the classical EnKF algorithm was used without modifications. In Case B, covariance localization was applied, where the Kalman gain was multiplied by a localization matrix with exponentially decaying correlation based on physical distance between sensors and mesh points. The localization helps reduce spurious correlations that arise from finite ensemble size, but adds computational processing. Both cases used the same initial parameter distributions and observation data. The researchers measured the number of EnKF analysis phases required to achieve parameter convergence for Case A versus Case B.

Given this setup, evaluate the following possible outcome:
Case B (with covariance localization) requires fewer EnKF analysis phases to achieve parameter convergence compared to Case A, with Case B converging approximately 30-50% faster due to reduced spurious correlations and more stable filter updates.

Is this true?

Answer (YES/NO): NO